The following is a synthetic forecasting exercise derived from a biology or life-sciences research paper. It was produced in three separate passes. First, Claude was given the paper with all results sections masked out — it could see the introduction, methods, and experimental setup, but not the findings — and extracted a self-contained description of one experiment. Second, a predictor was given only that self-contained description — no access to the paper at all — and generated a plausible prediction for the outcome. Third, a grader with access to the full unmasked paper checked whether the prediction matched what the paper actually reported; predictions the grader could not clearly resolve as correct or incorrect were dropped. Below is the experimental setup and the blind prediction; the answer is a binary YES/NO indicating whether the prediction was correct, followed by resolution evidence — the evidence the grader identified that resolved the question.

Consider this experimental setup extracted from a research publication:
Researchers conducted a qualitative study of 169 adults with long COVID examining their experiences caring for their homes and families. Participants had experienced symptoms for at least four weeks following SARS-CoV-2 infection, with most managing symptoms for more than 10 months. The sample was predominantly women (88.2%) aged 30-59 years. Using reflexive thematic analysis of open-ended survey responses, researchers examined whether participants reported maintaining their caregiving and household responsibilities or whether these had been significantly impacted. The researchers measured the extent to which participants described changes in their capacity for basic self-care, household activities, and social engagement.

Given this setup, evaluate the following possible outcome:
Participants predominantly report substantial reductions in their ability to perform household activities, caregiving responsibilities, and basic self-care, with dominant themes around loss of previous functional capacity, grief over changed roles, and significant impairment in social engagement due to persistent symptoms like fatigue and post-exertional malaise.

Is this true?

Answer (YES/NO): YES